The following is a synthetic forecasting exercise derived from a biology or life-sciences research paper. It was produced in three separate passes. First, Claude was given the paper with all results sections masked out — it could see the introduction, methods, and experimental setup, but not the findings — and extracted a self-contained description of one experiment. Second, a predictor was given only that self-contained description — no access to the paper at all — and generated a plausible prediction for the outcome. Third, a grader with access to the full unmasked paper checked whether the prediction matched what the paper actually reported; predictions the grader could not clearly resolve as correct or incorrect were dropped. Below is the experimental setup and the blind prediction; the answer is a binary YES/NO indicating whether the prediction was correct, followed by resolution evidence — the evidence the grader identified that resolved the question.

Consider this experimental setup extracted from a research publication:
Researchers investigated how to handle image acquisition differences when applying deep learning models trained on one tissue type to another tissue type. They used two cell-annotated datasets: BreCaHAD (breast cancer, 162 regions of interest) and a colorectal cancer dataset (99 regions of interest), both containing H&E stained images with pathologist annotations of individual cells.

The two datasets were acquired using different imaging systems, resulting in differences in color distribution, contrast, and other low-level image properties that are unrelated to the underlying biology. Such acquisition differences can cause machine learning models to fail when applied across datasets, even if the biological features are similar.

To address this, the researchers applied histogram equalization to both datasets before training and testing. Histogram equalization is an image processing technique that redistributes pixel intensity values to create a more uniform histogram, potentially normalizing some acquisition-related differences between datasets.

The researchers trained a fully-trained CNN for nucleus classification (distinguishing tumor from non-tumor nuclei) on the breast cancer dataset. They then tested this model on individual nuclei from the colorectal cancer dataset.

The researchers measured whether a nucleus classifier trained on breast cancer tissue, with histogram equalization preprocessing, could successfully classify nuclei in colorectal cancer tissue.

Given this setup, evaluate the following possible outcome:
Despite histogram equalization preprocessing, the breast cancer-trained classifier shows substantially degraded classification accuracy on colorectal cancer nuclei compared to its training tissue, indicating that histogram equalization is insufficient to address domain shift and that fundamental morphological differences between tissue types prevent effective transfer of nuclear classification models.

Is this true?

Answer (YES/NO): YES